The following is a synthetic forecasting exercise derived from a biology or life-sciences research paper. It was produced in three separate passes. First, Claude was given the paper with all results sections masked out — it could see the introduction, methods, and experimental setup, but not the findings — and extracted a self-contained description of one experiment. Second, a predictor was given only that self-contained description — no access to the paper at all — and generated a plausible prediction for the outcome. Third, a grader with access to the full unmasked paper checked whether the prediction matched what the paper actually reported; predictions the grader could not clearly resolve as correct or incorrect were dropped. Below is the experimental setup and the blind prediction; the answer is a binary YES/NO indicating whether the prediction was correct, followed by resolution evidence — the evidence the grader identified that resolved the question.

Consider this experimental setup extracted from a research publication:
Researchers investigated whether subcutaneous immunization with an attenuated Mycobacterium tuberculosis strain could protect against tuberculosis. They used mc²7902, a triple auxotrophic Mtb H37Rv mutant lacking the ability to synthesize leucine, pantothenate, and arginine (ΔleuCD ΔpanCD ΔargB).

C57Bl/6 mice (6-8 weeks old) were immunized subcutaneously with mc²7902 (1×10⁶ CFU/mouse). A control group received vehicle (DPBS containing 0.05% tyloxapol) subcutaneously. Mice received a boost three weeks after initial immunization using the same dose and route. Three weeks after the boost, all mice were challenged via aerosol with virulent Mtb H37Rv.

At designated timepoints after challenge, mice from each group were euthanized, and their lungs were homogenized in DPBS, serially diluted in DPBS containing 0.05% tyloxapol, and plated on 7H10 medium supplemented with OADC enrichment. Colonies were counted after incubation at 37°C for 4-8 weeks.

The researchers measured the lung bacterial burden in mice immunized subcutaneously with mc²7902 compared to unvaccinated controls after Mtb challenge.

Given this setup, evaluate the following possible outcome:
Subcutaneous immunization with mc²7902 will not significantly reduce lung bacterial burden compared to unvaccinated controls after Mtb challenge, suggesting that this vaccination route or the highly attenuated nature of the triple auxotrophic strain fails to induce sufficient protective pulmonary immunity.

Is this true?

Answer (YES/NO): NO